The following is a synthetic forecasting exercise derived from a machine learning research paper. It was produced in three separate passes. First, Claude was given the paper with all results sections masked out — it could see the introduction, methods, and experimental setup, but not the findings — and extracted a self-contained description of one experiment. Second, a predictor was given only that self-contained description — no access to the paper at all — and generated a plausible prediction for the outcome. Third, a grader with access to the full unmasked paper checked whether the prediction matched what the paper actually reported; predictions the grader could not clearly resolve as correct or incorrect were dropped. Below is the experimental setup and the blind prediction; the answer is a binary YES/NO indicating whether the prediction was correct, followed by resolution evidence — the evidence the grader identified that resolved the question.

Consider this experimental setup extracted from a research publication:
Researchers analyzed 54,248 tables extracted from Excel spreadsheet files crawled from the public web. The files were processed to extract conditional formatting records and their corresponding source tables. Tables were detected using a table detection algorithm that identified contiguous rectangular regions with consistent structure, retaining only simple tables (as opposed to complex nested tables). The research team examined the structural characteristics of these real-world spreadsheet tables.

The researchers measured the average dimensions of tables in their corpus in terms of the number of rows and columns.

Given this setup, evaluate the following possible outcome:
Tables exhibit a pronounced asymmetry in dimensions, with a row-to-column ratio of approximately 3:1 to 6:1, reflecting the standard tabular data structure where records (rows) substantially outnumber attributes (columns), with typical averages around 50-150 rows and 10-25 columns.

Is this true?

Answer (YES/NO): NO